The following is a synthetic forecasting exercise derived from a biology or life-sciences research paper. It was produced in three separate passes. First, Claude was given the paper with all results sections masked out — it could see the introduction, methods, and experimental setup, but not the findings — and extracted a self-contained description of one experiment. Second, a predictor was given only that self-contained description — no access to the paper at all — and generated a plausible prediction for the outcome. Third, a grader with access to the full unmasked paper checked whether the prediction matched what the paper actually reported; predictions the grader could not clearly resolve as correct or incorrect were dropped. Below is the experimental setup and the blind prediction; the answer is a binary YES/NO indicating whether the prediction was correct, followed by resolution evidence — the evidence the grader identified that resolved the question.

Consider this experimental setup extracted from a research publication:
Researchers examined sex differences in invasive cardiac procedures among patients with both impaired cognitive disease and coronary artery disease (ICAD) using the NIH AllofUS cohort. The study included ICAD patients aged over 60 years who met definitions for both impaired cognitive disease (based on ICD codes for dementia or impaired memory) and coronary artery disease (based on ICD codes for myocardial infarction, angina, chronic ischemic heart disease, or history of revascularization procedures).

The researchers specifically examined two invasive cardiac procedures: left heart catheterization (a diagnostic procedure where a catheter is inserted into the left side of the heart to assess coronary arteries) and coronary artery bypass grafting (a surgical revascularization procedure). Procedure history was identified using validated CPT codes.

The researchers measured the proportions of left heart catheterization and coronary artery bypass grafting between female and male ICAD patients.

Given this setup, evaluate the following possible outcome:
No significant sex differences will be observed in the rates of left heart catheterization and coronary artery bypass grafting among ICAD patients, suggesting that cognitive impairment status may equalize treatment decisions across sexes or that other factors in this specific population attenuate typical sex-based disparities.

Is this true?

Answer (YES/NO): NO